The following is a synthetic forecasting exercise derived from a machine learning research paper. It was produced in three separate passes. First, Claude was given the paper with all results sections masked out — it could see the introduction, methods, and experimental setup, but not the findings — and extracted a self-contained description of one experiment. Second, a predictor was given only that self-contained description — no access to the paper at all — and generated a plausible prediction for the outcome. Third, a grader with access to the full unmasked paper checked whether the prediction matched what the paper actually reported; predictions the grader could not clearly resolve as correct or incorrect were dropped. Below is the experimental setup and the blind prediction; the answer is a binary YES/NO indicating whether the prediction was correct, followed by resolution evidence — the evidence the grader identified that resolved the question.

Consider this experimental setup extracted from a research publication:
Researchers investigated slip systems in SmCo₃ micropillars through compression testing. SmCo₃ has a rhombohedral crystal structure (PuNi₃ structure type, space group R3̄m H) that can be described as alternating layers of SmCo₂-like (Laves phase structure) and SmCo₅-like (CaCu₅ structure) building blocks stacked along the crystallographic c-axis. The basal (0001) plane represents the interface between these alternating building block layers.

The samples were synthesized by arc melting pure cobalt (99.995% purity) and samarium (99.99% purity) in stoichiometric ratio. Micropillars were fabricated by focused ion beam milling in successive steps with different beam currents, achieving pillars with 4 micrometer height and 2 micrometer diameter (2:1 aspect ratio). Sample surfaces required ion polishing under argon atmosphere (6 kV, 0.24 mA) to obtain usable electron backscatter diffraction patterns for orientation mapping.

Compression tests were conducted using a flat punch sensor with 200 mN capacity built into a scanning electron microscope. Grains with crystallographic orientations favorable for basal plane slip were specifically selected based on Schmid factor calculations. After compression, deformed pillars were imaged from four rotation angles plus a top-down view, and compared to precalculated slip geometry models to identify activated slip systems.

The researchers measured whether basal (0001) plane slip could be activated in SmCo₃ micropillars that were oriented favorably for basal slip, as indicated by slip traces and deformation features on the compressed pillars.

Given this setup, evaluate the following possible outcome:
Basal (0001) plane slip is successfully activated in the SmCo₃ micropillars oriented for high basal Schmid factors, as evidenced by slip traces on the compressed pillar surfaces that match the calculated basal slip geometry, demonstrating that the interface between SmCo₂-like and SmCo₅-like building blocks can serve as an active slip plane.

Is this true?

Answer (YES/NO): NO